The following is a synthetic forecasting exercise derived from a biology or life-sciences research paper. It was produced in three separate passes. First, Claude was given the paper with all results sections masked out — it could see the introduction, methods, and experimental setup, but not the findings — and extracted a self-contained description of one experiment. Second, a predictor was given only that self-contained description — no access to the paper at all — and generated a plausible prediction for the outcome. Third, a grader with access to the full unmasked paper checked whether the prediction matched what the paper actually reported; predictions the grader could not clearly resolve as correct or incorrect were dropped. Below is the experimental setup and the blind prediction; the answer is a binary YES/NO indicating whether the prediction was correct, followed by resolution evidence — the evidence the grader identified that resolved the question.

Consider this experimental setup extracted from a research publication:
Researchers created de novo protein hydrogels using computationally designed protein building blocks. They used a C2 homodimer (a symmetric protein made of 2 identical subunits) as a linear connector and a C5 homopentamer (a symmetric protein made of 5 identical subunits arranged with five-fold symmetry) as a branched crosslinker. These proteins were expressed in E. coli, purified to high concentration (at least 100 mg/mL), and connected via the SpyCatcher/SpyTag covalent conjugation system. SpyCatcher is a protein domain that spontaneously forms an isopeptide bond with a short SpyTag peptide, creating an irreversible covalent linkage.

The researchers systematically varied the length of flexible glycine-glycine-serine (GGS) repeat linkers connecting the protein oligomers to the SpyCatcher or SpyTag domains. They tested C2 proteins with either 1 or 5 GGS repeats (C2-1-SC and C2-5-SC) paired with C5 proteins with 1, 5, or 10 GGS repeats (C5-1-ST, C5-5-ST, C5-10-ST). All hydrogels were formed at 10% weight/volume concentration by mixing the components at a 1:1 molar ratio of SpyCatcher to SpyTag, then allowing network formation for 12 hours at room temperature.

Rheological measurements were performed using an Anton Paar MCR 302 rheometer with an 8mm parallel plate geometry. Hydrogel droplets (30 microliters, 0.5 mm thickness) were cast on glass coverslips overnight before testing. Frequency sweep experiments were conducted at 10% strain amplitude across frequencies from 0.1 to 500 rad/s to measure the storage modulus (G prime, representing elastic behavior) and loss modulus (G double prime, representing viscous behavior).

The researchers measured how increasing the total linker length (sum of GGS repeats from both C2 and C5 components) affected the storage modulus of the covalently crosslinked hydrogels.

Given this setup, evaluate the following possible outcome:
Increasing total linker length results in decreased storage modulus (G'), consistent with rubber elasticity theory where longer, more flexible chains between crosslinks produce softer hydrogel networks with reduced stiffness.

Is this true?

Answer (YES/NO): NO